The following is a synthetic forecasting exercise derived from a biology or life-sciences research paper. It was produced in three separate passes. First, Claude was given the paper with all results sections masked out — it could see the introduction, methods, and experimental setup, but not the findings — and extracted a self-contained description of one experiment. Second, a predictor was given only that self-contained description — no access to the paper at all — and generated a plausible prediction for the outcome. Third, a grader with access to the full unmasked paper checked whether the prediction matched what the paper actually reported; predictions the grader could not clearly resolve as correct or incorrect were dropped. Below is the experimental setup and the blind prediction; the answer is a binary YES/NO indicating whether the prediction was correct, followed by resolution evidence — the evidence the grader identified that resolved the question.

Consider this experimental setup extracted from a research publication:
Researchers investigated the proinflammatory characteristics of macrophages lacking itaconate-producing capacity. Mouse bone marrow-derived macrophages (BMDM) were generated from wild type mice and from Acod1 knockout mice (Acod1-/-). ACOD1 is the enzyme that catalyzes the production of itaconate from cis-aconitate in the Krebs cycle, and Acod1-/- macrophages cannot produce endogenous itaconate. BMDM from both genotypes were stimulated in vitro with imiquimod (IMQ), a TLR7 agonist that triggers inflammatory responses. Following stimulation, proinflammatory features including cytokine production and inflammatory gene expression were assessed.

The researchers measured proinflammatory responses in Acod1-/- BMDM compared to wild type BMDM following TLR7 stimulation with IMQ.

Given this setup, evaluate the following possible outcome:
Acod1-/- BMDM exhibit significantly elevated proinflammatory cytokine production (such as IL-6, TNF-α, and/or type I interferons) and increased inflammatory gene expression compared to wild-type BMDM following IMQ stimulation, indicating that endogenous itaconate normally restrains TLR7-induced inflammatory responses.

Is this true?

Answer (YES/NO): NO